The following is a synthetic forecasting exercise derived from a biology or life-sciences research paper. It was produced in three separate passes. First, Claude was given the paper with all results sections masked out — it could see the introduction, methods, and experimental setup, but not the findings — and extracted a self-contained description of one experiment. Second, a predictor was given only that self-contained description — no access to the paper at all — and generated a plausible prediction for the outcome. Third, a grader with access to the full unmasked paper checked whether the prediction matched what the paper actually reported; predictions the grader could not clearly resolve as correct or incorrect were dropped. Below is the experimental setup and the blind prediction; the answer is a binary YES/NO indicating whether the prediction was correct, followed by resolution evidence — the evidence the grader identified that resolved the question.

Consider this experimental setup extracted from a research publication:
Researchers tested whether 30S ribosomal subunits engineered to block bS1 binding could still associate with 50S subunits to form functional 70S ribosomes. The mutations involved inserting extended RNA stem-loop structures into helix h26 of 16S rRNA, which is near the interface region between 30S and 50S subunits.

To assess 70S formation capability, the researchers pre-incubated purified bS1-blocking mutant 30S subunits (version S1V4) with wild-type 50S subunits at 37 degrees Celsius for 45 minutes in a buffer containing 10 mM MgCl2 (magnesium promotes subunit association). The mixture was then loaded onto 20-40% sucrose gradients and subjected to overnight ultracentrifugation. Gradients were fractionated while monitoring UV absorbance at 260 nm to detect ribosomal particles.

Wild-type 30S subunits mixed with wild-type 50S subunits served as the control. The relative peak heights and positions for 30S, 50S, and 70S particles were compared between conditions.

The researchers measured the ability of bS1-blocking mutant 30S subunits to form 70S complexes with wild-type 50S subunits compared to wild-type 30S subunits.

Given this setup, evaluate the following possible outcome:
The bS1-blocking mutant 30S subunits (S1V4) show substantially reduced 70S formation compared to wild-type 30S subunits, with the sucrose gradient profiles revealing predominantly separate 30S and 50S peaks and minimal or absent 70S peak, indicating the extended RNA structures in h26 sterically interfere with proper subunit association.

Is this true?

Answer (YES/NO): NO